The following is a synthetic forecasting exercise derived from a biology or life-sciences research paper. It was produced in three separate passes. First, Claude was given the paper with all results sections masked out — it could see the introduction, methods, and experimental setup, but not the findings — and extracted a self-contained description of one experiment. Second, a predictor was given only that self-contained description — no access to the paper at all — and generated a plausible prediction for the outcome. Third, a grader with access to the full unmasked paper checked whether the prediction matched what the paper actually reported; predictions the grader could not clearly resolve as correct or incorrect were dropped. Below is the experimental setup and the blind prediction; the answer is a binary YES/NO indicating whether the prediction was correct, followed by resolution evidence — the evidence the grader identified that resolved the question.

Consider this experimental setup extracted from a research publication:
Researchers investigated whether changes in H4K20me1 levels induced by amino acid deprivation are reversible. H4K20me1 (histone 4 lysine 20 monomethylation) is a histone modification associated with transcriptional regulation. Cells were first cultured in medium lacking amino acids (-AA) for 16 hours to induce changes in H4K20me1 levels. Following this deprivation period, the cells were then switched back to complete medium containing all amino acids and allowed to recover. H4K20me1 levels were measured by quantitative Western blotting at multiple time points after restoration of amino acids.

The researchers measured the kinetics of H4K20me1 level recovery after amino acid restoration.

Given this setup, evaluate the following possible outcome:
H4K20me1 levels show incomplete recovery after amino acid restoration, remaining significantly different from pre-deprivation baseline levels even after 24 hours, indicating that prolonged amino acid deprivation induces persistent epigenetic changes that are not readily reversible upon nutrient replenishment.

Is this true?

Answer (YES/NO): NO